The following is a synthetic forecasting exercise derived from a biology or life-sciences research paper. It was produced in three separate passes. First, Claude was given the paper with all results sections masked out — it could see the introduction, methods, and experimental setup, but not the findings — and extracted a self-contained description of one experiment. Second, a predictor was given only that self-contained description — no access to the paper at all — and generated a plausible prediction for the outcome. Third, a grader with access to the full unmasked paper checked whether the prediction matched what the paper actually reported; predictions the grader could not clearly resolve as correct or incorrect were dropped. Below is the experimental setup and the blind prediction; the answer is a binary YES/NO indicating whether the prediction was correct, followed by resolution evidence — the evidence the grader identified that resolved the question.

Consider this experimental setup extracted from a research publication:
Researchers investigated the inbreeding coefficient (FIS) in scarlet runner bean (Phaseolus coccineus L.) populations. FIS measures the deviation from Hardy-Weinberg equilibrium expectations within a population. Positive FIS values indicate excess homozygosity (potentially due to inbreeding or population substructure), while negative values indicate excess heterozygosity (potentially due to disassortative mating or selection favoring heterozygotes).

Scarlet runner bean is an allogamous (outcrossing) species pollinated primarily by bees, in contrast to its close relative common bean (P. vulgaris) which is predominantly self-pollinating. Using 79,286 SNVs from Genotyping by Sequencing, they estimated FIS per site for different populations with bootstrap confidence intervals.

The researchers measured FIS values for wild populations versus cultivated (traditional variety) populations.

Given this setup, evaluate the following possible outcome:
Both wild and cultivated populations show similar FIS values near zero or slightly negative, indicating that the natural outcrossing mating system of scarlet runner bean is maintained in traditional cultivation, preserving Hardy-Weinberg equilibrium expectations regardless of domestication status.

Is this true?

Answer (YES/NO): NO